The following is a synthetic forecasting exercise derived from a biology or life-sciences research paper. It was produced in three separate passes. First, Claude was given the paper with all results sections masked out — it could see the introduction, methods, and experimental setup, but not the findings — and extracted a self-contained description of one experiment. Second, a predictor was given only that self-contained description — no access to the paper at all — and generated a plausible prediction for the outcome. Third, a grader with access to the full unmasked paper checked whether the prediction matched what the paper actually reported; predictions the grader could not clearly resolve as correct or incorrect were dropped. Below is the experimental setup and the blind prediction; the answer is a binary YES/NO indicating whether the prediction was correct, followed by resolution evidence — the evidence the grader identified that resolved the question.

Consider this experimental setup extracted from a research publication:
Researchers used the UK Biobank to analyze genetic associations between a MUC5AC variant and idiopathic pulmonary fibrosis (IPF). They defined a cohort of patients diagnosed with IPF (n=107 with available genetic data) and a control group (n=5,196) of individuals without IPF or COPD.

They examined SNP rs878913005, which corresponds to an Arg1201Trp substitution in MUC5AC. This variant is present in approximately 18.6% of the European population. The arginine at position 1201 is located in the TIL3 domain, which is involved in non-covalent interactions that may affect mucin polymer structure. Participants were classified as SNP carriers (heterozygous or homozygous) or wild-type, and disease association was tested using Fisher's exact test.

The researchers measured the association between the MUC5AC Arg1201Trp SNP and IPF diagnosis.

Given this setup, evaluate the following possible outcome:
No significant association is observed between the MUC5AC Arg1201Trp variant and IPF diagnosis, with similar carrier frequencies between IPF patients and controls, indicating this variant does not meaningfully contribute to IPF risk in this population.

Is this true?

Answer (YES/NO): NO